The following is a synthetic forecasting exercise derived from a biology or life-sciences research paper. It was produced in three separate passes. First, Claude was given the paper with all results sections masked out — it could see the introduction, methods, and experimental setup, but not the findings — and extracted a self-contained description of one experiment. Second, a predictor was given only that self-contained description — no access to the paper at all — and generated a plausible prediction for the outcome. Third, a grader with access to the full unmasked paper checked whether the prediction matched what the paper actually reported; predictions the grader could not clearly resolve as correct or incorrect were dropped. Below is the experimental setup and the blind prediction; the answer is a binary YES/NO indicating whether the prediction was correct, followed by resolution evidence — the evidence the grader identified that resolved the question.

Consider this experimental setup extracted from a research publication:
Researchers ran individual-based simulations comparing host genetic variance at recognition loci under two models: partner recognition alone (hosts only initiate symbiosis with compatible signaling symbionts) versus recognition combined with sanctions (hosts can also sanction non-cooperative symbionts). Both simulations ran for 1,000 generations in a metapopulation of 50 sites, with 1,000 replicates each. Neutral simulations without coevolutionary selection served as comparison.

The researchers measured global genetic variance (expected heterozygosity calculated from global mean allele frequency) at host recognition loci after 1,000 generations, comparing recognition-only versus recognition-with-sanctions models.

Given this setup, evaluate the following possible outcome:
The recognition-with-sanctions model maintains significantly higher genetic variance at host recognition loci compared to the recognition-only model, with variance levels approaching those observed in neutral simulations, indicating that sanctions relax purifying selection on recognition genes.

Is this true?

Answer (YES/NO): NO